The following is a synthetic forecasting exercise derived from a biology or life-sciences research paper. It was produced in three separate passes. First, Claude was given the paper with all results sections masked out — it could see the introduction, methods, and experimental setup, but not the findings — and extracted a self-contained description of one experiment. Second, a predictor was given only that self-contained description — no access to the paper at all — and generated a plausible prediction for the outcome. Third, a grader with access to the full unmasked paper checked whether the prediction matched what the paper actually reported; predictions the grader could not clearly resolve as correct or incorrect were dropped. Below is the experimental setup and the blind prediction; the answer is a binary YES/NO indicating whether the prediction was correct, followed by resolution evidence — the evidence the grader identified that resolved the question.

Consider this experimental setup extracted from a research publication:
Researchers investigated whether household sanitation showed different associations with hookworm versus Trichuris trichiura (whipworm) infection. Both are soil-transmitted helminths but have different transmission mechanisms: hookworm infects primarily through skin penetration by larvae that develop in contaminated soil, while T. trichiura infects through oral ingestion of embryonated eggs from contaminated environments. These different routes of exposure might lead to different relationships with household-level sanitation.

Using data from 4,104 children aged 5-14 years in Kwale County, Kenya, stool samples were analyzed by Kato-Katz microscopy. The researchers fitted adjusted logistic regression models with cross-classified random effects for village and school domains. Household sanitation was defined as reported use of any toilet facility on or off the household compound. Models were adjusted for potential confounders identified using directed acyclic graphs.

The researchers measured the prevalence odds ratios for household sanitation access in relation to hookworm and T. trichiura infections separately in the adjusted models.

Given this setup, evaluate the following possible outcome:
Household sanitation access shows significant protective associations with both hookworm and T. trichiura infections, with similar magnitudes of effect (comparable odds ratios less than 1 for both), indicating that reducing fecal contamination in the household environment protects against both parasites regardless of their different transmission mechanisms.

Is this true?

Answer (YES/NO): NO